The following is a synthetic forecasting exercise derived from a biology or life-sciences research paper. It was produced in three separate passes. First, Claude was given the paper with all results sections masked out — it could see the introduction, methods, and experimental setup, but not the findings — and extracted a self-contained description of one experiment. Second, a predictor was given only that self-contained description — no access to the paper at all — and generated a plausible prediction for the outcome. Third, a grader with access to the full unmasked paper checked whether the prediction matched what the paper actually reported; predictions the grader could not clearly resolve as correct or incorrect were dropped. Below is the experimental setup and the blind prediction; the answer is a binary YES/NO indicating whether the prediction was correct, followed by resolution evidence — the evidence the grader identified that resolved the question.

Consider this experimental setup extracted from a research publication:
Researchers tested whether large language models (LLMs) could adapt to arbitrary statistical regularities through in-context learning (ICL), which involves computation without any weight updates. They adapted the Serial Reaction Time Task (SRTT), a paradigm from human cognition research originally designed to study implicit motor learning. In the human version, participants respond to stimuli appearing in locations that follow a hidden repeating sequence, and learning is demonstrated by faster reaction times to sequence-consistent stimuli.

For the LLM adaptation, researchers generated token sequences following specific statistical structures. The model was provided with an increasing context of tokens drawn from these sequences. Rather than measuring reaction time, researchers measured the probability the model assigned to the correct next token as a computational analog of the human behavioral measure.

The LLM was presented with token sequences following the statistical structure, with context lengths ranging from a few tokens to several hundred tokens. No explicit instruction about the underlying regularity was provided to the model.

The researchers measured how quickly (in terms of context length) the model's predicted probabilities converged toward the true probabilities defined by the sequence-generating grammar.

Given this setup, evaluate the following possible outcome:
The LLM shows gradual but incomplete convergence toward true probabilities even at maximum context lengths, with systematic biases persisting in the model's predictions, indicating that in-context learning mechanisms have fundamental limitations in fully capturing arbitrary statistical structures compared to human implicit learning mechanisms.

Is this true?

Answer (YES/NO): NO